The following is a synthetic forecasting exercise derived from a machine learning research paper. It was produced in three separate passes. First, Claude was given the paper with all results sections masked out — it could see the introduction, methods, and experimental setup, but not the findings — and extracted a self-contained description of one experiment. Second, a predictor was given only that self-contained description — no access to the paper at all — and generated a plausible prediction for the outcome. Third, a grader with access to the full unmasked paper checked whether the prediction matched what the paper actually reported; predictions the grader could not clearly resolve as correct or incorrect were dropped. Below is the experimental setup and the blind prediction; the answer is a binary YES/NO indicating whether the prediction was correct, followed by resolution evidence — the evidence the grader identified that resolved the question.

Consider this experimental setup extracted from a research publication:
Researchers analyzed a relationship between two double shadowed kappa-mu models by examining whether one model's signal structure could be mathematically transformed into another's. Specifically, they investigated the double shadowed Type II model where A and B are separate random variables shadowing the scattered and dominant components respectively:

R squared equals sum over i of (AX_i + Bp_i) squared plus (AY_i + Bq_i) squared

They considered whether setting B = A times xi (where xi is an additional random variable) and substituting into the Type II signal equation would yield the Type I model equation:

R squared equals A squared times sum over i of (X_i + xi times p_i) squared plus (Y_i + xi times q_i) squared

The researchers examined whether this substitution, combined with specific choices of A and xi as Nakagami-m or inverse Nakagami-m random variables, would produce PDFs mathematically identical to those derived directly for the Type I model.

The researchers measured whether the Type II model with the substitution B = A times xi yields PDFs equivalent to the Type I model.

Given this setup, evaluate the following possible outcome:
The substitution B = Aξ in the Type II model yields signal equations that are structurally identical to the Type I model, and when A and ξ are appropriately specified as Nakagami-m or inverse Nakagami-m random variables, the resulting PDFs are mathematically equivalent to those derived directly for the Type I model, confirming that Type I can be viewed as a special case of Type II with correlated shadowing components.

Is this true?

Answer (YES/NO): YES